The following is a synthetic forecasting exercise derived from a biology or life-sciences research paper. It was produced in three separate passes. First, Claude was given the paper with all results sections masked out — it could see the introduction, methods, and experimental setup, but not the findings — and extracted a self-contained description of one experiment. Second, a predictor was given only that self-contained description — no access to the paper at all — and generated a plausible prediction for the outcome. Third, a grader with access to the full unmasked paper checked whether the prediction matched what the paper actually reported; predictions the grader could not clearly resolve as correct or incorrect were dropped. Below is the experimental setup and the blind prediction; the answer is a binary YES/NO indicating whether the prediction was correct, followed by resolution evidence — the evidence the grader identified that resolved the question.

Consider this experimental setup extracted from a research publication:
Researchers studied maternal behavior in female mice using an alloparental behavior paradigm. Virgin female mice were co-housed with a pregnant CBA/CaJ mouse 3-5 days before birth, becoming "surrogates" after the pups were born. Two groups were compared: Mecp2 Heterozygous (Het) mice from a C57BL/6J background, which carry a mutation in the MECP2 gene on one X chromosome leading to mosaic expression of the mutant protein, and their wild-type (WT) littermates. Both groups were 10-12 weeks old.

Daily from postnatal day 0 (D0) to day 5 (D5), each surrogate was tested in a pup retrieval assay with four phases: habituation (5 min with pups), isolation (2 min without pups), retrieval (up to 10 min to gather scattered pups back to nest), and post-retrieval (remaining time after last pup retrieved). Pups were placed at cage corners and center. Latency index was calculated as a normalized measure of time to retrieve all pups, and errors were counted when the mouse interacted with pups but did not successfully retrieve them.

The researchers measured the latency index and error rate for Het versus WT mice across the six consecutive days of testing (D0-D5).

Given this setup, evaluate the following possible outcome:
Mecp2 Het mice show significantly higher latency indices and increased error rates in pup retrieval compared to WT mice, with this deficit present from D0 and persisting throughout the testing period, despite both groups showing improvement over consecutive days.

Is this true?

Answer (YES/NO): NO